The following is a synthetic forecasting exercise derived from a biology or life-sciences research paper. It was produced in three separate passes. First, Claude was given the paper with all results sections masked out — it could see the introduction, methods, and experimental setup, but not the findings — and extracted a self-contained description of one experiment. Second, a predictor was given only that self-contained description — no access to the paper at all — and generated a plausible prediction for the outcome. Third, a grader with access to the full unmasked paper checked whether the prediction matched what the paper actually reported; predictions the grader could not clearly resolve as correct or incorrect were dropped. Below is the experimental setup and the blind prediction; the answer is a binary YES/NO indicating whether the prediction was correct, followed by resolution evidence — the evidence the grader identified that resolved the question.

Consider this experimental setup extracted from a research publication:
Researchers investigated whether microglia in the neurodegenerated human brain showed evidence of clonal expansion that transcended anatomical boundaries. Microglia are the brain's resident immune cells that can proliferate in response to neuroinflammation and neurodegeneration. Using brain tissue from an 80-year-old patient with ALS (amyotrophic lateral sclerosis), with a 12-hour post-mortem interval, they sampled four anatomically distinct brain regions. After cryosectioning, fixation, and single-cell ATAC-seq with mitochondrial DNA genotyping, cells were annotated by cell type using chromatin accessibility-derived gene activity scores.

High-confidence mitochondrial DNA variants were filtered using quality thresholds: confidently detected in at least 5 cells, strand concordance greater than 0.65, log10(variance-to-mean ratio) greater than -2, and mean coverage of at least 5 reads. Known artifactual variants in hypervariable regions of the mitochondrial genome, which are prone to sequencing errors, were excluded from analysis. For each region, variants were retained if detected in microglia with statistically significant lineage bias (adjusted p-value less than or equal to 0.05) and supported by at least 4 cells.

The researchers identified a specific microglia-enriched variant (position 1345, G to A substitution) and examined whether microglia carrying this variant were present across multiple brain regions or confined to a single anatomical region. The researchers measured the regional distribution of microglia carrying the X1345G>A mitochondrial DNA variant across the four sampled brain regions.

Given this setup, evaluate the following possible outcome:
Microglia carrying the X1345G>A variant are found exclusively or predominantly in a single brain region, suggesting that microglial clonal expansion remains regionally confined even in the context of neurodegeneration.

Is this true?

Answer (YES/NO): NO